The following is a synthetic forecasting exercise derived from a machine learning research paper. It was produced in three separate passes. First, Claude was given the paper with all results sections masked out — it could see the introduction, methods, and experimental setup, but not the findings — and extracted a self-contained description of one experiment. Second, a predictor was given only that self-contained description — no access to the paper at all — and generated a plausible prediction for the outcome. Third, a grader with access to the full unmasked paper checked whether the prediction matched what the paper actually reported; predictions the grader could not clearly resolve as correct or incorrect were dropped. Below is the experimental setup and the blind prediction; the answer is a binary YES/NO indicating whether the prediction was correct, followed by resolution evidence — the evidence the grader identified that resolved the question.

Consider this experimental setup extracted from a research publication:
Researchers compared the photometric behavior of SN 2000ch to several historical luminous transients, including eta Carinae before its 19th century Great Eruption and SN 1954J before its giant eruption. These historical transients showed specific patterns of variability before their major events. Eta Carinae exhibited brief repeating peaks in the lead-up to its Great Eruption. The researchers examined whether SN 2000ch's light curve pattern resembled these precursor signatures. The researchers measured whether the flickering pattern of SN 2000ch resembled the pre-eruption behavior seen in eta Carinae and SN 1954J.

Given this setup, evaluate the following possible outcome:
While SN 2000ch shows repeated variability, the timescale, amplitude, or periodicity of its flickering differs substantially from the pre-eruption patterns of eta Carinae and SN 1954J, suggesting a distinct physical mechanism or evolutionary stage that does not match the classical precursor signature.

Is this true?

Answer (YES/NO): NO